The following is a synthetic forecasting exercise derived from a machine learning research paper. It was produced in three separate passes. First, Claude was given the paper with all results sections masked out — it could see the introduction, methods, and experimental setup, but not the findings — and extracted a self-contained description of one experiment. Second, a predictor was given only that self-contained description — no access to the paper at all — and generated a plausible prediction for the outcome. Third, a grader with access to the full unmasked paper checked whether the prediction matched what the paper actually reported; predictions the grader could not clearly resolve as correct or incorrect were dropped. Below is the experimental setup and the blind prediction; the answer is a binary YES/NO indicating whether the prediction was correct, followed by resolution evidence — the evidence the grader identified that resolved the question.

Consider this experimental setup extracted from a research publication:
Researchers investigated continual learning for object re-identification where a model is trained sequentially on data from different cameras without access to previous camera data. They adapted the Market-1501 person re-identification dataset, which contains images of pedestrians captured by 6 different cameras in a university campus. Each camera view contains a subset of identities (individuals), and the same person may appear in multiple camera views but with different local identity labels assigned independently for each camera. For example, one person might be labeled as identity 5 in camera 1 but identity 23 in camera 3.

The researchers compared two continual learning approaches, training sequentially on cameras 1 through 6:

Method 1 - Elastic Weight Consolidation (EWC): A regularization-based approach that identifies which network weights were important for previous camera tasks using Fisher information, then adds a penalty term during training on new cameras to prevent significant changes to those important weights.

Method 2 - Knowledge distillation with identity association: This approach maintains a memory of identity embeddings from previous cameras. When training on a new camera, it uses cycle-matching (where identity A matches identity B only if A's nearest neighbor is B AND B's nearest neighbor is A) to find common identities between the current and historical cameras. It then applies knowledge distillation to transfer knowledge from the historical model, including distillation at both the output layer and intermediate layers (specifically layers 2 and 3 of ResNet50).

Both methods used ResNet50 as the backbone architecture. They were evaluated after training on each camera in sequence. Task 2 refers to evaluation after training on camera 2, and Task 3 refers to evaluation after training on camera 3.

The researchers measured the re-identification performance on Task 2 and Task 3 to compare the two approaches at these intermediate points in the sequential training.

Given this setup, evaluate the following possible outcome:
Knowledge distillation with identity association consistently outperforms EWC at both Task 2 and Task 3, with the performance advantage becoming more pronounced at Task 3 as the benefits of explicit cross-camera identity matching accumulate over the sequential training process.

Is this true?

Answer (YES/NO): NO